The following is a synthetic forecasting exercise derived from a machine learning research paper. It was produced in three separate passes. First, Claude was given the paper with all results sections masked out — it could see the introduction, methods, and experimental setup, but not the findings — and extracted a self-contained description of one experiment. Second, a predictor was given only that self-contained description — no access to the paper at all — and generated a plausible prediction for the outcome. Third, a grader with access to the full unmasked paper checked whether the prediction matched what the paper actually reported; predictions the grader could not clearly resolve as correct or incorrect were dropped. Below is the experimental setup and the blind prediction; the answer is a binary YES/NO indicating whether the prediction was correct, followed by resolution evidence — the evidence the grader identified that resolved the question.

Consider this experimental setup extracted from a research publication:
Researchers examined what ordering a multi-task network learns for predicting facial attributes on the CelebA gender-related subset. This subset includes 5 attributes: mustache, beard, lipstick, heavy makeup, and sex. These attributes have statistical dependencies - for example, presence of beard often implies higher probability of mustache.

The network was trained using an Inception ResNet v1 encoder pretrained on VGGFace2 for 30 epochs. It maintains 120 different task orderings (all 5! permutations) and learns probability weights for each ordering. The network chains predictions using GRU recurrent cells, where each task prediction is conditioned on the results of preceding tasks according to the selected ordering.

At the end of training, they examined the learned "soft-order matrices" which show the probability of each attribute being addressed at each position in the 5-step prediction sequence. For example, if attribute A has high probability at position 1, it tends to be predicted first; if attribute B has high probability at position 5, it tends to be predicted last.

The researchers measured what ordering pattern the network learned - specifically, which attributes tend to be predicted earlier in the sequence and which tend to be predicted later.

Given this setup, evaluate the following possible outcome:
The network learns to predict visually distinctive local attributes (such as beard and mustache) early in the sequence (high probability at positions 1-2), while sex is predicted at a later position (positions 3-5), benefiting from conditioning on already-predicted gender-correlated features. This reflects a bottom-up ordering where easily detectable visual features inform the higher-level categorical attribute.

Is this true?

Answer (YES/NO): NO